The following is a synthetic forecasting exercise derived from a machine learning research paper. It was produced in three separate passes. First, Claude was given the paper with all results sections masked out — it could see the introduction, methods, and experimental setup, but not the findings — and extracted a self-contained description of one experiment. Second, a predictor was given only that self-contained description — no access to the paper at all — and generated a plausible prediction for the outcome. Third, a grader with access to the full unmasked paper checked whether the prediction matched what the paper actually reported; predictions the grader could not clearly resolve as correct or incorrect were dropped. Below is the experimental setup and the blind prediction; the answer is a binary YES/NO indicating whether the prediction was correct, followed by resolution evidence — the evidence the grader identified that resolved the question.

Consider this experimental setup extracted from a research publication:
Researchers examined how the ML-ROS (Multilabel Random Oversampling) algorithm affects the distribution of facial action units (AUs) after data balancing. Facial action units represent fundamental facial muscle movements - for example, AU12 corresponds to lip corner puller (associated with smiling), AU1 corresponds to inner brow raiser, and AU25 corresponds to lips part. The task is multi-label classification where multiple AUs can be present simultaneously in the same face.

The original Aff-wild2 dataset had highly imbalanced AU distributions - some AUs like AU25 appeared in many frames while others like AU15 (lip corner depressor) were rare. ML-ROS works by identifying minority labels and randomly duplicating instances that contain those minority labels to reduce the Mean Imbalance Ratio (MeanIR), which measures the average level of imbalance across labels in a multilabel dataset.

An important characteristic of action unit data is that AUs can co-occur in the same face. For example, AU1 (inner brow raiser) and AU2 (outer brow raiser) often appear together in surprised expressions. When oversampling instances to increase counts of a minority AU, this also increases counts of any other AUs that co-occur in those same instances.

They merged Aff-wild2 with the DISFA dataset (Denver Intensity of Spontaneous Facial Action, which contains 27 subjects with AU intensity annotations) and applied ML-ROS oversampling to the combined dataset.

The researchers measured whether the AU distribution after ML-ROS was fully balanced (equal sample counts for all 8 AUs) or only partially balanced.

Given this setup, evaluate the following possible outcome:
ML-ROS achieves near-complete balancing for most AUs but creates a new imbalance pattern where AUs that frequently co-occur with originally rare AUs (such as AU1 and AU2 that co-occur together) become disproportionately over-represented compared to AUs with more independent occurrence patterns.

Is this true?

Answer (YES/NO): NO